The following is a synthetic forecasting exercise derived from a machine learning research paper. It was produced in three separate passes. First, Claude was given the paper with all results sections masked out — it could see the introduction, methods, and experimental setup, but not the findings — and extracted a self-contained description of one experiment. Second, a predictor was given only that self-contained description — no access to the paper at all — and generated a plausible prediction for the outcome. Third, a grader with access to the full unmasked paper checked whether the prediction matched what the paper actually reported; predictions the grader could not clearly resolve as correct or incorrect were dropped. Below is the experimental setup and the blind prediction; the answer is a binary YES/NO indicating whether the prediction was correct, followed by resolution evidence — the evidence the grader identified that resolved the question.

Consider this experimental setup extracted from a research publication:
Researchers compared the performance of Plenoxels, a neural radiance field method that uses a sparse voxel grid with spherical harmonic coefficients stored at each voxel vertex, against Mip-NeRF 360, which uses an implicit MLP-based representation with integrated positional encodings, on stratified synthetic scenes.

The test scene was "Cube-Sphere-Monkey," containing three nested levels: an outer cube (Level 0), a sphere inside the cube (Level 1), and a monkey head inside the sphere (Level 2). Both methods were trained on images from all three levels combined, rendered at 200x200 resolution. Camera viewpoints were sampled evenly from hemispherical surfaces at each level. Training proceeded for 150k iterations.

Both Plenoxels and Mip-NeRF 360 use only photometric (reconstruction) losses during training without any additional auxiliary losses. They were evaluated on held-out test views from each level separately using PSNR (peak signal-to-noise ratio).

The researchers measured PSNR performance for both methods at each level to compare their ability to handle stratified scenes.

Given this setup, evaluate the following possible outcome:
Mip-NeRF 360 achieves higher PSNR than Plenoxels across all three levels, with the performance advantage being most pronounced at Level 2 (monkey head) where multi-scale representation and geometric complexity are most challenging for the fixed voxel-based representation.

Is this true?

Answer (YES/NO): NO